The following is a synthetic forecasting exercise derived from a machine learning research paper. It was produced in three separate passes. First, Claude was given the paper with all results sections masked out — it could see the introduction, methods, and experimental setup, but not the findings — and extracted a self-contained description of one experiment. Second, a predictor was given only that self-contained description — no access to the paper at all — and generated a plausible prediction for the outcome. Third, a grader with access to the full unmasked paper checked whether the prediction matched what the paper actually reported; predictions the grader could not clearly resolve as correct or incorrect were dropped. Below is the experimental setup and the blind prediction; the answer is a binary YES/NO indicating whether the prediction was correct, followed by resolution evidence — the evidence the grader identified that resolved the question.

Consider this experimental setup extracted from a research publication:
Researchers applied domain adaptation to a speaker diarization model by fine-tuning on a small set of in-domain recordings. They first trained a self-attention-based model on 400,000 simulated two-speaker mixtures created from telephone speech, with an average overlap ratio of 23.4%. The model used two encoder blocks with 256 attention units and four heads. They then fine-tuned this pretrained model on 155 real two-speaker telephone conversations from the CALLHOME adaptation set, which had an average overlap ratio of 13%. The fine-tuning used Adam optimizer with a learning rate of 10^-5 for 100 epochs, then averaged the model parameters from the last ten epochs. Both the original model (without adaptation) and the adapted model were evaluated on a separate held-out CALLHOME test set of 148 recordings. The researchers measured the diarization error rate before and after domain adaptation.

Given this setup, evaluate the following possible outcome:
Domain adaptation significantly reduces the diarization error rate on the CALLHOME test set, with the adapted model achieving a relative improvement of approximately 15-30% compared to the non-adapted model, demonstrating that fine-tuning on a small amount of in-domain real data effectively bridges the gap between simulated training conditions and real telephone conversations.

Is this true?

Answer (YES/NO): NO